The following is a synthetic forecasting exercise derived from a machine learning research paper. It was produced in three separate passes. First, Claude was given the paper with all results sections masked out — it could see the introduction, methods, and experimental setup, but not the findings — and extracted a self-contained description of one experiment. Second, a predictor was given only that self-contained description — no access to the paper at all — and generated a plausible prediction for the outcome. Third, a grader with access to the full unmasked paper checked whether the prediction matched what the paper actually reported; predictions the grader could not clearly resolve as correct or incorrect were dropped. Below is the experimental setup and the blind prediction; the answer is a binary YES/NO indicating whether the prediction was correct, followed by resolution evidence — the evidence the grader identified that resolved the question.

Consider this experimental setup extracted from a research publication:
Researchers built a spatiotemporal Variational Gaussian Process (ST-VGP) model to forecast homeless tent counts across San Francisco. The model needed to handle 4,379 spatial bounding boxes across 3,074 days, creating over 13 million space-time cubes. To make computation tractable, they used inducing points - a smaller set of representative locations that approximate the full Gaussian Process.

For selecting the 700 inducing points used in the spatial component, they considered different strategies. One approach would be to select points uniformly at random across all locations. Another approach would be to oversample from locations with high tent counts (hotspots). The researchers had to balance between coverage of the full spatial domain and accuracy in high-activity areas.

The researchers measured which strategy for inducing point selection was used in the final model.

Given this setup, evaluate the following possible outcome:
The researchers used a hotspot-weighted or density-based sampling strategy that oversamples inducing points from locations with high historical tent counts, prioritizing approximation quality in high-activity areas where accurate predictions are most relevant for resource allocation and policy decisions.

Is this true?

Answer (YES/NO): NO